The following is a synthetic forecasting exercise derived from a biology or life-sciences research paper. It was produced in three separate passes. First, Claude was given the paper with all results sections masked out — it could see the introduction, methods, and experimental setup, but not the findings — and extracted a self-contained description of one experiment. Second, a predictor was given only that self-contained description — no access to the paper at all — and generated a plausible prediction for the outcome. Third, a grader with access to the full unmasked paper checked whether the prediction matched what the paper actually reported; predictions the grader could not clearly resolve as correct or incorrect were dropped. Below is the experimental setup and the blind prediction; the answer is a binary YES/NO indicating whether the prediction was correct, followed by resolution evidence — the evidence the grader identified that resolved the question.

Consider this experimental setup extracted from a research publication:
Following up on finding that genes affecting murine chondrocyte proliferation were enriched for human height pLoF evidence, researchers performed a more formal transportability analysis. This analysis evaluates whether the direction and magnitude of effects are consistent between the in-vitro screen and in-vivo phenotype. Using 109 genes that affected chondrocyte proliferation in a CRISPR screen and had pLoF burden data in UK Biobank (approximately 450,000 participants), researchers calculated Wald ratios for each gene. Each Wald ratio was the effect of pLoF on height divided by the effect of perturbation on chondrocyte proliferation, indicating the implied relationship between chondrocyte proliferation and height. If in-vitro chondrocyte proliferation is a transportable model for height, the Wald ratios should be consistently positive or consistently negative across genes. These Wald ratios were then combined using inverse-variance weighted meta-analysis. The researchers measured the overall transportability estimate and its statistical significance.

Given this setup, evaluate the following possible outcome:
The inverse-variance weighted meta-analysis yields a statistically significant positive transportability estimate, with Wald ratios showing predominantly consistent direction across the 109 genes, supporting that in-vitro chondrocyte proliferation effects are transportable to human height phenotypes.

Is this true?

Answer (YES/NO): NO